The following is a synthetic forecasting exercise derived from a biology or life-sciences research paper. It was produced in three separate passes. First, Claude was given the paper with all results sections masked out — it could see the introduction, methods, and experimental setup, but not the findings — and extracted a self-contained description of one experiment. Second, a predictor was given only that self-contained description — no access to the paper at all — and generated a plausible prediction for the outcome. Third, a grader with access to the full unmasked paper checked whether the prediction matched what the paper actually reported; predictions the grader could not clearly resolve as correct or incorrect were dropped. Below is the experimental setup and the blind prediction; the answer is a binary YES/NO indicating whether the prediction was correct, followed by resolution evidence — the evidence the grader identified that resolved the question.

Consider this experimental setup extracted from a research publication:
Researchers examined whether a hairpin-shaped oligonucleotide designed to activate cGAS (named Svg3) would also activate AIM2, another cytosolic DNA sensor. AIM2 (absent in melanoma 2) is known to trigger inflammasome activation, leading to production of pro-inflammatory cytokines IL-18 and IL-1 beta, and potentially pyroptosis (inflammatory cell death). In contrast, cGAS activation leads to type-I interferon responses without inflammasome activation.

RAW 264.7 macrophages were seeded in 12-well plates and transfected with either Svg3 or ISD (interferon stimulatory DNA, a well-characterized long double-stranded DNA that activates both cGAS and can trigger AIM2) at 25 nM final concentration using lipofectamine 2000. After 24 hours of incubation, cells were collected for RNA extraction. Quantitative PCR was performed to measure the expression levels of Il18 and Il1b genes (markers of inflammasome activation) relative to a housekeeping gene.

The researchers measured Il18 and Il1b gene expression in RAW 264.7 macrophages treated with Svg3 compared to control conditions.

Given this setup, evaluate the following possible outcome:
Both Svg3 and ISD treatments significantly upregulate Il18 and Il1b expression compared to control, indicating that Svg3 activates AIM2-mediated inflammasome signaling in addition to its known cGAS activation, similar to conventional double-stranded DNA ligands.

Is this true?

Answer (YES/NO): NO